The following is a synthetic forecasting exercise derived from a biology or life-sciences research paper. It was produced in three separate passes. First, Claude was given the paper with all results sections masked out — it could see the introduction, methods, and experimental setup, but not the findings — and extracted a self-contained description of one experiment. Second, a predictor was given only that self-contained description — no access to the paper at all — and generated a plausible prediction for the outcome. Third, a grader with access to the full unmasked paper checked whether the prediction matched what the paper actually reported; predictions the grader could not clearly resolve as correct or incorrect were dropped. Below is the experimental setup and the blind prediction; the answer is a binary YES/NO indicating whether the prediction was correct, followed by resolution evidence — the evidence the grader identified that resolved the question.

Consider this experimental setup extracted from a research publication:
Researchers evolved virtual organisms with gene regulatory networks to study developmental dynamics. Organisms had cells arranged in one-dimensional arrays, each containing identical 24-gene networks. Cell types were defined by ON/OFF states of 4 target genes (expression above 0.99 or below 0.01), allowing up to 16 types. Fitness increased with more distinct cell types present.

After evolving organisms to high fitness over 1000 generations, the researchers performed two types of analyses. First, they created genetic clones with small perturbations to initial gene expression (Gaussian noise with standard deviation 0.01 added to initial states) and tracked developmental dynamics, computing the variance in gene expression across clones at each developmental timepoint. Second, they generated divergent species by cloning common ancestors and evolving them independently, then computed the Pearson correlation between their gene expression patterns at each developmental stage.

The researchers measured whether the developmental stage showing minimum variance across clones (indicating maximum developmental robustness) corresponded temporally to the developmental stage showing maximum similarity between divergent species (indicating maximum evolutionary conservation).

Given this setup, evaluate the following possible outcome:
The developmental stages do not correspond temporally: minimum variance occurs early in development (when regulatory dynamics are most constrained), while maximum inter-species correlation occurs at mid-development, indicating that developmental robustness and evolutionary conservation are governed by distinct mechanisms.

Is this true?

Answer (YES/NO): NO